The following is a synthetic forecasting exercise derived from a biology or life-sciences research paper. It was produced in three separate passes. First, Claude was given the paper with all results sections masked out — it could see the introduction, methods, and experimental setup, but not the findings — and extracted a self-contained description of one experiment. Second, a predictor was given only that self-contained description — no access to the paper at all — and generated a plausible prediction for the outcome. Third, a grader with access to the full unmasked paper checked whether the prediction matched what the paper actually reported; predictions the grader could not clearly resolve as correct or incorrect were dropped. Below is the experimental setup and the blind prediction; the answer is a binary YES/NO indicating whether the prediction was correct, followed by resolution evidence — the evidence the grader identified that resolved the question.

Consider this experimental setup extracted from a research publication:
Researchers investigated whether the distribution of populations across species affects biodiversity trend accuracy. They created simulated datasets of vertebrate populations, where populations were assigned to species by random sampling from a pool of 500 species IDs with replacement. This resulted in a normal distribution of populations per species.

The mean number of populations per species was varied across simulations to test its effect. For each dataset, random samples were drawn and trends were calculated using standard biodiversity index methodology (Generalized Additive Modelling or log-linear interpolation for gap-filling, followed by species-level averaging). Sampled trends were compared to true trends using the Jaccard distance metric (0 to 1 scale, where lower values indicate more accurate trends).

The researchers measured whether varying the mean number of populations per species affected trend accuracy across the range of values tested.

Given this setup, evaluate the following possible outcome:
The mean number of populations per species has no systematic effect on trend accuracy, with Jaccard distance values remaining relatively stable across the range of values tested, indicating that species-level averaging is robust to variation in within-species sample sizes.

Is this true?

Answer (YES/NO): YES